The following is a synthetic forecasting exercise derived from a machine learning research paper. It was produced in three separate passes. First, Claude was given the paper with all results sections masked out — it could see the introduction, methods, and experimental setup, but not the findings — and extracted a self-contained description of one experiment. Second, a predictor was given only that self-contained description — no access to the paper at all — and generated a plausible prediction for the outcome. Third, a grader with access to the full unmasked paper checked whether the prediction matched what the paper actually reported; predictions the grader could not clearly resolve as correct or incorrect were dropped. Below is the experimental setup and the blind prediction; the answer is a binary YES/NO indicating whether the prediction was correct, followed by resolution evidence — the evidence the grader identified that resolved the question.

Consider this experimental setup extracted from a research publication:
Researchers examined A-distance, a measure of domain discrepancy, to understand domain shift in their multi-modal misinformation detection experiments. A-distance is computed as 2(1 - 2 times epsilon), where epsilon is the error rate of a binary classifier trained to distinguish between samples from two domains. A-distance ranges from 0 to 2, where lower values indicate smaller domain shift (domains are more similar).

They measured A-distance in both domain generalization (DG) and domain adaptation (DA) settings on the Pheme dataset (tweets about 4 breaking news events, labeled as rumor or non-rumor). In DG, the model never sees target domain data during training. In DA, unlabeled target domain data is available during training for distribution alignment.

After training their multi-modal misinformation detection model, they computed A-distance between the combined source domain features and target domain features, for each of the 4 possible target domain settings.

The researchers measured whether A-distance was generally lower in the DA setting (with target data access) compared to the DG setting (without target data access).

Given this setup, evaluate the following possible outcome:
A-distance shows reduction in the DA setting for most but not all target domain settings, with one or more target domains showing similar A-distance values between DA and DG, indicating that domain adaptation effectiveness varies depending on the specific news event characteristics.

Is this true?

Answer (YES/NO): NO